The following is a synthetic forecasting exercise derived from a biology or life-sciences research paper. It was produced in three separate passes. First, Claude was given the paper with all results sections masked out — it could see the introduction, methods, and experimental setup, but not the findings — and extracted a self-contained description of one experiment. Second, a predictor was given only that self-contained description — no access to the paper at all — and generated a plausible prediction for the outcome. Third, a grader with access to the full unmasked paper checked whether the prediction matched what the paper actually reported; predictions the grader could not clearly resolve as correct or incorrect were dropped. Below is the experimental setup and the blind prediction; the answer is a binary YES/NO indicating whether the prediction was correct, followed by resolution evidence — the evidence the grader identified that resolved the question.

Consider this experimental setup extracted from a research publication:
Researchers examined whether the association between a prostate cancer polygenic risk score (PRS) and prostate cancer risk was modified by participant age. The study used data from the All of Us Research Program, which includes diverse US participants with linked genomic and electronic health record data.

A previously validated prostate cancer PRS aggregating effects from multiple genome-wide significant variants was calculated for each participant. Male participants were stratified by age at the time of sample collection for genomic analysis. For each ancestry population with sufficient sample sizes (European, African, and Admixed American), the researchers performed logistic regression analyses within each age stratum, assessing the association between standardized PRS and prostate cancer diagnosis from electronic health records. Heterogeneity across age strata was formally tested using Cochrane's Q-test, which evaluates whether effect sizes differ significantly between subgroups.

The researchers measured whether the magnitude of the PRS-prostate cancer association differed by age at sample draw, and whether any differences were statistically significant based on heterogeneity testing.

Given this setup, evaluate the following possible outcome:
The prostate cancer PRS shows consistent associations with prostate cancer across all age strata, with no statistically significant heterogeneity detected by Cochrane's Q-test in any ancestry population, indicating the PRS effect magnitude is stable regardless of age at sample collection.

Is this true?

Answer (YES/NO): NO